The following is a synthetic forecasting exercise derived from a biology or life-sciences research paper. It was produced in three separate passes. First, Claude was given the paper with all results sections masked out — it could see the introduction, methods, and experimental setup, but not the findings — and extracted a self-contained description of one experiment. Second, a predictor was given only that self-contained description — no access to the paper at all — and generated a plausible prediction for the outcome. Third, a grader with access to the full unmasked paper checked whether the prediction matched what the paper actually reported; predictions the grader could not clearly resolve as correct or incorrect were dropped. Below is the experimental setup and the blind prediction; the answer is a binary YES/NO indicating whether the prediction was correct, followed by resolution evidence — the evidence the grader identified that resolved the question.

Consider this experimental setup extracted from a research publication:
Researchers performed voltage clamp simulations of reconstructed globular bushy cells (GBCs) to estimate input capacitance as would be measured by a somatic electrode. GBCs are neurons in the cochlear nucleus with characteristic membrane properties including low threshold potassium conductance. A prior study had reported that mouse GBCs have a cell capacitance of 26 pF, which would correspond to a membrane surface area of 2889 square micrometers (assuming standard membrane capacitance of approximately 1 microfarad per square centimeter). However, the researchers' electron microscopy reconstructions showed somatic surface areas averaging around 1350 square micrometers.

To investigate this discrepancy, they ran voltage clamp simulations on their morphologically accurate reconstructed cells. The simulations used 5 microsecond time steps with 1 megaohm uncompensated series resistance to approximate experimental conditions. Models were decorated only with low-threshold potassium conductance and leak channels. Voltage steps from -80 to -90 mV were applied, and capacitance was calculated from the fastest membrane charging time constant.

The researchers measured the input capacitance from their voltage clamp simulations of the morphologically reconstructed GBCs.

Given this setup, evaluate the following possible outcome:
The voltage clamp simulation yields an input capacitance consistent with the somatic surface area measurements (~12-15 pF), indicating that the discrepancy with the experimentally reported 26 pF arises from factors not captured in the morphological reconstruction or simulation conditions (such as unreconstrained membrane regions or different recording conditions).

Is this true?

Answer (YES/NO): YES